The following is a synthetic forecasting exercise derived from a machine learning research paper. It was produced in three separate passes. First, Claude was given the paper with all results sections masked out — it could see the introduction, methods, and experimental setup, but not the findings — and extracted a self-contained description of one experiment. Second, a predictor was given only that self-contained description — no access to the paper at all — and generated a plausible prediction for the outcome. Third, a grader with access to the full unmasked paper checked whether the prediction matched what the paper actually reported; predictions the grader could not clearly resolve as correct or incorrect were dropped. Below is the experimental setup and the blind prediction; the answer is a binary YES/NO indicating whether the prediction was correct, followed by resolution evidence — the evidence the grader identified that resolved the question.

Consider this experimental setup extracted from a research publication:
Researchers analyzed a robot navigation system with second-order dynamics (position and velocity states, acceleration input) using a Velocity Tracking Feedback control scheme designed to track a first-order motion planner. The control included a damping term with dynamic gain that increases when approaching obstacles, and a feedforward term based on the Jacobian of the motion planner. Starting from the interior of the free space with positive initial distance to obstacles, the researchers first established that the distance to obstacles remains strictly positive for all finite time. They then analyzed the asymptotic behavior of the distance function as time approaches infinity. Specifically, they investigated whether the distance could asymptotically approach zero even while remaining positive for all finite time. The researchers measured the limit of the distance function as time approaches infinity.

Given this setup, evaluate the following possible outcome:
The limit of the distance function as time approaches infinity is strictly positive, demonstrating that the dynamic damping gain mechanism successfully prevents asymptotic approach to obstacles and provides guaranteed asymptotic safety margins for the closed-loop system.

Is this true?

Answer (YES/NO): YES